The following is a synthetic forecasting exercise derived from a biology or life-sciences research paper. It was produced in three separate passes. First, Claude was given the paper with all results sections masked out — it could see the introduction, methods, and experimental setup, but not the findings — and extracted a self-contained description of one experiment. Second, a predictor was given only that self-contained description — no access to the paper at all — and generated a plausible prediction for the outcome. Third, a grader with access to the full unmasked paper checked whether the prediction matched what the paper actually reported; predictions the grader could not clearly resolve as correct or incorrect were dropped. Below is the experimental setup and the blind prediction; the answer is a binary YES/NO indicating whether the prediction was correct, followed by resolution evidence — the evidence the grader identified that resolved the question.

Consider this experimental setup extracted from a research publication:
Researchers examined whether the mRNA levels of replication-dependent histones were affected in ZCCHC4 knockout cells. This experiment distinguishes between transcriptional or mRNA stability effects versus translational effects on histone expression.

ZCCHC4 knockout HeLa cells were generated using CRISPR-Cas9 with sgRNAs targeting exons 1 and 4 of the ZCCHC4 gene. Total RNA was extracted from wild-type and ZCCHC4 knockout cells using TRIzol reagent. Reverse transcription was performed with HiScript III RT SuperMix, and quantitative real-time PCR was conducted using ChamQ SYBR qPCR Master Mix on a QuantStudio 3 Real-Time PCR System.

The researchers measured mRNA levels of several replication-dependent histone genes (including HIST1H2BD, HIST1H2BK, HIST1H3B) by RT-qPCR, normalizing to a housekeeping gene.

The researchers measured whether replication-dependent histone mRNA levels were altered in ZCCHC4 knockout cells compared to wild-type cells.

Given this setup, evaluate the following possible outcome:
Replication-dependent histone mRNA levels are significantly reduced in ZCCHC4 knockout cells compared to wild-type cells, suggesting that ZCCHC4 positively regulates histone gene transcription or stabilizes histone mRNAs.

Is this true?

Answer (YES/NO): NO